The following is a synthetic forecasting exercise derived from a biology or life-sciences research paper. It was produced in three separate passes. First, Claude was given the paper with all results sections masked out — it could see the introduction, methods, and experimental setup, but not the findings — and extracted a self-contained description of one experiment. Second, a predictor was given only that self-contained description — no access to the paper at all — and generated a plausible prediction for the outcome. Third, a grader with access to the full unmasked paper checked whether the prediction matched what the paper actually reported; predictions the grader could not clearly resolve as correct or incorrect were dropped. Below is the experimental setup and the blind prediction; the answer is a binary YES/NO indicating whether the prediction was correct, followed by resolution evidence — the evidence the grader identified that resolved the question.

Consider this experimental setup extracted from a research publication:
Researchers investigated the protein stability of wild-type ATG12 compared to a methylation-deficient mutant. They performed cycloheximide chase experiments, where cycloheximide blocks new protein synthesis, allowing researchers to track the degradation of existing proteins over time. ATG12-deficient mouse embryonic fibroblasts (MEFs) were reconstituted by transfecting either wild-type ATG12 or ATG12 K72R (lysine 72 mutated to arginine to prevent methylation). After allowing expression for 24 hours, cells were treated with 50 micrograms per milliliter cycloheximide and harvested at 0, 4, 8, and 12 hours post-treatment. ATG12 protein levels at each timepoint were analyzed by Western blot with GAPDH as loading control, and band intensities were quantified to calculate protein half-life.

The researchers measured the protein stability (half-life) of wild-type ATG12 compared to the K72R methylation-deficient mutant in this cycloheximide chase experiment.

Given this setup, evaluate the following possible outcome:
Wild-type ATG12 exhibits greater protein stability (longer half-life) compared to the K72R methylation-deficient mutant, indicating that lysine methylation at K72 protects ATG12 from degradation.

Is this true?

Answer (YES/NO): NO